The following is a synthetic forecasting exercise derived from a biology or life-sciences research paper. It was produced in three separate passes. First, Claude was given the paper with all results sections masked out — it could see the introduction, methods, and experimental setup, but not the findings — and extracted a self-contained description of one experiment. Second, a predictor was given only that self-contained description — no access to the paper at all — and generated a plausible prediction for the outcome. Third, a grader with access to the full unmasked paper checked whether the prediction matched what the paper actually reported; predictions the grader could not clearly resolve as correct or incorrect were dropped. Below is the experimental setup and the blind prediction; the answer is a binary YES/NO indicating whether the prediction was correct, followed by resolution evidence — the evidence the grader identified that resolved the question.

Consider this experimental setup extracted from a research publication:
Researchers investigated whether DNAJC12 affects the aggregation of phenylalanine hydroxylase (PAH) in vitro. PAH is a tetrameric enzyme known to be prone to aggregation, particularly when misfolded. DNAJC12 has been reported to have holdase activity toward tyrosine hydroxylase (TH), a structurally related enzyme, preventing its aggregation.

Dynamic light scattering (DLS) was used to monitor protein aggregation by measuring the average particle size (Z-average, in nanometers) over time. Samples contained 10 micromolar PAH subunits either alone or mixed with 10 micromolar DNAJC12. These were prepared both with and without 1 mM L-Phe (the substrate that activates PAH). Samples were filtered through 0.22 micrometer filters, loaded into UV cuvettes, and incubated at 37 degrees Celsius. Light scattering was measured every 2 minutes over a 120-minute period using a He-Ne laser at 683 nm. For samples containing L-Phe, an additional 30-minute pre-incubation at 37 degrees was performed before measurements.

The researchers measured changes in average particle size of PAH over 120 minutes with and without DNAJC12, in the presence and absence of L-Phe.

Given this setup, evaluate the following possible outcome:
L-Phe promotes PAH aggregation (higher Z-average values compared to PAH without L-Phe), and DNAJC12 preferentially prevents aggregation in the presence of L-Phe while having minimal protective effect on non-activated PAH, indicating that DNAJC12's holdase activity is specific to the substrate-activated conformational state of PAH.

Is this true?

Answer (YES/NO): NO